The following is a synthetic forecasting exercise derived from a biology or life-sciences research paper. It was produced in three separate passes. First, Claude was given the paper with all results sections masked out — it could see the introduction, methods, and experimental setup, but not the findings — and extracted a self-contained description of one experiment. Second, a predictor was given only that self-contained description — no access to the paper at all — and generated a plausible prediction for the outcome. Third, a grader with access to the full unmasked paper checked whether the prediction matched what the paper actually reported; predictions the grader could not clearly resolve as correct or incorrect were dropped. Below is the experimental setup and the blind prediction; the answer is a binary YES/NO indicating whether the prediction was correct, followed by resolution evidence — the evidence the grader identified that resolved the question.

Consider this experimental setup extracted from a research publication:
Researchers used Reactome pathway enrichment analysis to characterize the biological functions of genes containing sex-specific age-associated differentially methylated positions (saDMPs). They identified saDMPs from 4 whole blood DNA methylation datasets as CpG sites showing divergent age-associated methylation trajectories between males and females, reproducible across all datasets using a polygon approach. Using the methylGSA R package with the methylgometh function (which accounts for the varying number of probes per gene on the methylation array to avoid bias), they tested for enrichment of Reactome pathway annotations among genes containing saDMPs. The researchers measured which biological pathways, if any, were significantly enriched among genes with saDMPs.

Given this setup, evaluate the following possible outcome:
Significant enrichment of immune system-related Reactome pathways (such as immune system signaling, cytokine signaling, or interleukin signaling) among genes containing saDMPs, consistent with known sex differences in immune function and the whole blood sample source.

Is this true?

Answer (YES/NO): NO